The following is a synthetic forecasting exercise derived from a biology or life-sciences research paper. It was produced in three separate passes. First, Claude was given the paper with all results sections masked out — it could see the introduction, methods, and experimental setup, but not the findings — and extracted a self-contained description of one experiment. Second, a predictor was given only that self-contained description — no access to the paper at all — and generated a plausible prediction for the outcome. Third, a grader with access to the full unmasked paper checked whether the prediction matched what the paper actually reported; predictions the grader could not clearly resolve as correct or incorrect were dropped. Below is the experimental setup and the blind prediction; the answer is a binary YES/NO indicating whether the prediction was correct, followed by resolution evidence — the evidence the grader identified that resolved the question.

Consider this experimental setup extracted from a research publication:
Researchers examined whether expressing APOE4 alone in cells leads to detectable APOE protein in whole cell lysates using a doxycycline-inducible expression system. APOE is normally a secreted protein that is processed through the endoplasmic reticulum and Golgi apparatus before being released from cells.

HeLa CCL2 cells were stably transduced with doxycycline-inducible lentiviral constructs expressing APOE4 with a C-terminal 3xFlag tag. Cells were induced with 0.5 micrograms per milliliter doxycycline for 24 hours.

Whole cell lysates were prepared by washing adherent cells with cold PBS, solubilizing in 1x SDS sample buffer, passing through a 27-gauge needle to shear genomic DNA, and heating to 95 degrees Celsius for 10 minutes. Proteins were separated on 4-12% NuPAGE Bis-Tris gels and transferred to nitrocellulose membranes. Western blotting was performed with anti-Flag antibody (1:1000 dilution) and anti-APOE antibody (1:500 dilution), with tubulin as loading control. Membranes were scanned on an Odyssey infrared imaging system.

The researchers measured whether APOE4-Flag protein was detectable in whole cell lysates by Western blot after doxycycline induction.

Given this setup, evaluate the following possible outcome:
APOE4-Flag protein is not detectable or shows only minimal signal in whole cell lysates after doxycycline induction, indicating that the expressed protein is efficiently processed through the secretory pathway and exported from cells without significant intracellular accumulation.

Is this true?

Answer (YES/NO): NO